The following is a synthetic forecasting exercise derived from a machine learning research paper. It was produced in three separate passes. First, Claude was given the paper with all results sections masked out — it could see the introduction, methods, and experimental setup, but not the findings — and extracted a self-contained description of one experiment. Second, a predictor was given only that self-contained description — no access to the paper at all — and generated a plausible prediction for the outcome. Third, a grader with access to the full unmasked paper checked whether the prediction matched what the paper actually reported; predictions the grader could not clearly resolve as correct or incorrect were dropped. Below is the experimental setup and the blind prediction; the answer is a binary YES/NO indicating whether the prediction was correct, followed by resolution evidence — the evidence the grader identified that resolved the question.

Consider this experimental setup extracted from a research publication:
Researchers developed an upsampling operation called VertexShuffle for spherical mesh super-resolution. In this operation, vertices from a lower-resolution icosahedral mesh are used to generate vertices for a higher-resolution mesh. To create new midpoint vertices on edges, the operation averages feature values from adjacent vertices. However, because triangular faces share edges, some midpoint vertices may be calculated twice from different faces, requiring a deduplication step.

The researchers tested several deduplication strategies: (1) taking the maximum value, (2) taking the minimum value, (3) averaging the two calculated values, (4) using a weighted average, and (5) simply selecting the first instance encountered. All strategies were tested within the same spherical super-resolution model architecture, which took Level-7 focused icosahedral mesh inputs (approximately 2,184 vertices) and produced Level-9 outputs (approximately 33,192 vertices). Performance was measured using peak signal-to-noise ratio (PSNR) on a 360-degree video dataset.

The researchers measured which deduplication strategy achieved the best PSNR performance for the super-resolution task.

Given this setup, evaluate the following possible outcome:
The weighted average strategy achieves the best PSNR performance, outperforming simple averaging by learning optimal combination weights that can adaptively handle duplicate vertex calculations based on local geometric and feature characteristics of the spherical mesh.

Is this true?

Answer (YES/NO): NO